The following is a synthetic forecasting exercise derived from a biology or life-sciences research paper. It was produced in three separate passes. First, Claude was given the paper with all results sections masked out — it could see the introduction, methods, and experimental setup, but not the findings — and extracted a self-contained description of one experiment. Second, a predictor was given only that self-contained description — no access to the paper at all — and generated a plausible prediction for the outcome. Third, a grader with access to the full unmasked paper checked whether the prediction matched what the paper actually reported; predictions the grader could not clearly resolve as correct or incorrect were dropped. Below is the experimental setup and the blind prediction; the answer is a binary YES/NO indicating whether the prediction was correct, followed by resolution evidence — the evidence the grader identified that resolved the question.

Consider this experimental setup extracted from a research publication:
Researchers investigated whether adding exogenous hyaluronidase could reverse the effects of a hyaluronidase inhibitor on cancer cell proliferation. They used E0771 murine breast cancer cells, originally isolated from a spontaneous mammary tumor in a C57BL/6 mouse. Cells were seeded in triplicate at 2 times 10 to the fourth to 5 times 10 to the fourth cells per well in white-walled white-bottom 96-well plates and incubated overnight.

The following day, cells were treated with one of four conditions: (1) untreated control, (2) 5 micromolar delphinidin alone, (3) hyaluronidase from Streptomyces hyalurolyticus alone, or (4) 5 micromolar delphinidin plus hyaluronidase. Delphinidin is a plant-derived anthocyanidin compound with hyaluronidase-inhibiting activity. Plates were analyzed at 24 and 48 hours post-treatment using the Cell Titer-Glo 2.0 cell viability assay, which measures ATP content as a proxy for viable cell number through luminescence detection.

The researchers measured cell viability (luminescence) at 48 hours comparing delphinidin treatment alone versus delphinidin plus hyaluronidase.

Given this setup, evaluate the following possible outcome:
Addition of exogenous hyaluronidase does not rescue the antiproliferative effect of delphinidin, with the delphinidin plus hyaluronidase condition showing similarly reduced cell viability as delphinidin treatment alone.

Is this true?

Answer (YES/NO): NO